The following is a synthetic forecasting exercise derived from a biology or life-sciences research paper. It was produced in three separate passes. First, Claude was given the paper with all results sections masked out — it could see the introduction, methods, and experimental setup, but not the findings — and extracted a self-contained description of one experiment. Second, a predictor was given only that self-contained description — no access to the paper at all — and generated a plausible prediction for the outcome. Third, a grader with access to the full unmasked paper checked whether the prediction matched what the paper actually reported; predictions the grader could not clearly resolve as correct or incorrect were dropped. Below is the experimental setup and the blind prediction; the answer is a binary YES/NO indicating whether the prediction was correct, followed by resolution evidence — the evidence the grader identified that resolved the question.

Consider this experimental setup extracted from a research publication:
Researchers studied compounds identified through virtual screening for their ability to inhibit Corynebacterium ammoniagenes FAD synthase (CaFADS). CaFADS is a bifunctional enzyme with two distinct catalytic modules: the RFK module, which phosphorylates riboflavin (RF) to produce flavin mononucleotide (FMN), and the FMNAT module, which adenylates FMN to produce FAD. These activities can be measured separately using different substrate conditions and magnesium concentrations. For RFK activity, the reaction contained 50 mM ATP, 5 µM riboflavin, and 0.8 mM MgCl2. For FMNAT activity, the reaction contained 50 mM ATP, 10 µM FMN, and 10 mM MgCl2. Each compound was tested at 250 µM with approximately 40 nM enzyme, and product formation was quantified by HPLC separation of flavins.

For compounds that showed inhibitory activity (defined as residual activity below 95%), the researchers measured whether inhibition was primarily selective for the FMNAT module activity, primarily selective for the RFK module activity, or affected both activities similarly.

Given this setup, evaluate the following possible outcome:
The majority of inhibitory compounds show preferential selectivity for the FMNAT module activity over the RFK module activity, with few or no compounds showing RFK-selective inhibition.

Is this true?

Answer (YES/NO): YES